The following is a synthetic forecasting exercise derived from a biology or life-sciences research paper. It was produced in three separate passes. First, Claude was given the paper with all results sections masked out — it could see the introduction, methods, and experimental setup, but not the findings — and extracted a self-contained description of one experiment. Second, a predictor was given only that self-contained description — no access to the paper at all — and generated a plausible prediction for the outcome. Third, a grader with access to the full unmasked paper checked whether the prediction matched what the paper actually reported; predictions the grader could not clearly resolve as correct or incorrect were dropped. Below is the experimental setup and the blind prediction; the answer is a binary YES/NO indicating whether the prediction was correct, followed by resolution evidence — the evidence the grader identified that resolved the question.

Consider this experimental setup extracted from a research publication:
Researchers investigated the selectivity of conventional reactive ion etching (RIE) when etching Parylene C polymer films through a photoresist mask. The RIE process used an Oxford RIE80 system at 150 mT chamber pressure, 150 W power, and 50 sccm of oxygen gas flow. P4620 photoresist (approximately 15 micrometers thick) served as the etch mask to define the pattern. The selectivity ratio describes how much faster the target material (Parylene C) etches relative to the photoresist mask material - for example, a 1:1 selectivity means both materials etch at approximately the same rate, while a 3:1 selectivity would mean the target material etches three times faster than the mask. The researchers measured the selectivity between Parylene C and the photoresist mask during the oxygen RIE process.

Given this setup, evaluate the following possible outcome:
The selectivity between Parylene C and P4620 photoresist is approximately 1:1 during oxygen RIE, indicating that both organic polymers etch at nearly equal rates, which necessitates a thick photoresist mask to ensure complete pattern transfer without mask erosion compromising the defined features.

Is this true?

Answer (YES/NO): YES